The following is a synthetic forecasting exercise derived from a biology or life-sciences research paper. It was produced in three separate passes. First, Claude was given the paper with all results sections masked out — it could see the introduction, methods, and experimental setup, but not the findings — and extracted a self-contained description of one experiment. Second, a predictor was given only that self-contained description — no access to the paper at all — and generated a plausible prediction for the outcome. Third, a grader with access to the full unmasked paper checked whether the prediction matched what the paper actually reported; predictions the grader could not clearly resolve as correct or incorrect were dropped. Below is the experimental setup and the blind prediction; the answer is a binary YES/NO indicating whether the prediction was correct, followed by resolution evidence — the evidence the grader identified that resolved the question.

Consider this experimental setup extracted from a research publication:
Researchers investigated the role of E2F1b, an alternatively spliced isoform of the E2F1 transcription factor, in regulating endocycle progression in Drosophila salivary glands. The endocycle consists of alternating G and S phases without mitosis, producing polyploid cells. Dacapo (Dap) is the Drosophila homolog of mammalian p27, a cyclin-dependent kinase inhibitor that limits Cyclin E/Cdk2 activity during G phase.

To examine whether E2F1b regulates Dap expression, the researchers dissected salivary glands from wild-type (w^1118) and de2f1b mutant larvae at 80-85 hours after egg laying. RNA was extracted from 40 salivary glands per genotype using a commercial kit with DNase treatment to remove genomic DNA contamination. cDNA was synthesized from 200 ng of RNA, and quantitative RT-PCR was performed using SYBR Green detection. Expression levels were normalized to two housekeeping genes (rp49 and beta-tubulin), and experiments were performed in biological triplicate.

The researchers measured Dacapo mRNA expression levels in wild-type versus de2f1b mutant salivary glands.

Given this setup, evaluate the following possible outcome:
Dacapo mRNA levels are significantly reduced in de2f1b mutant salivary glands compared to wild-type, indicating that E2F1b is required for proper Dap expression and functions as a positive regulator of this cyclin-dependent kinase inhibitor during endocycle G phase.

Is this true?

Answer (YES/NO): YES